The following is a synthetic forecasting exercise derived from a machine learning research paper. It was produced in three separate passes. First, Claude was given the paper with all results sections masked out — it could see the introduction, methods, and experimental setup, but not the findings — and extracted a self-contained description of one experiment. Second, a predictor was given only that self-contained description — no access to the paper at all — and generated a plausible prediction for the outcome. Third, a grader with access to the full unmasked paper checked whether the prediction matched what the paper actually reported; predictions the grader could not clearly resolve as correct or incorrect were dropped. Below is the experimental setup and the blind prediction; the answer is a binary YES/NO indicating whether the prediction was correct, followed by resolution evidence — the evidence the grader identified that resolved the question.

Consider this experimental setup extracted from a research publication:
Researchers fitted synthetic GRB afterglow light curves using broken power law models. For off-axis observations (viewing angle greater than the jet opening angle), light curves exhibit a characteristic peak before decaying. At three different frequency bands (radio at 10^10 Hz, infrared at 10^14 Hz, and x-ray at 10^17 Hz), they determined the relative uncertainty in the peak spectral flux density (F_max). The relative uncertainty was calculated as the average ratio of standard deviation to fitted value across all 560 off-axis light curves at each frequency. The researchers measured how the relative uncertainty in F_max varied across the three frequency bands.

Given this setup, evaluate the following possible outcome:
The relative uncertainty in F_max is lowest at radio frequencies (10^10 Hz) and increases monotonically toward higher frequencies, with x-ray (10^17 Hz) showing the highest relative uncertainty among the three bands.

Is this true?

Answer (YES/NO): NO